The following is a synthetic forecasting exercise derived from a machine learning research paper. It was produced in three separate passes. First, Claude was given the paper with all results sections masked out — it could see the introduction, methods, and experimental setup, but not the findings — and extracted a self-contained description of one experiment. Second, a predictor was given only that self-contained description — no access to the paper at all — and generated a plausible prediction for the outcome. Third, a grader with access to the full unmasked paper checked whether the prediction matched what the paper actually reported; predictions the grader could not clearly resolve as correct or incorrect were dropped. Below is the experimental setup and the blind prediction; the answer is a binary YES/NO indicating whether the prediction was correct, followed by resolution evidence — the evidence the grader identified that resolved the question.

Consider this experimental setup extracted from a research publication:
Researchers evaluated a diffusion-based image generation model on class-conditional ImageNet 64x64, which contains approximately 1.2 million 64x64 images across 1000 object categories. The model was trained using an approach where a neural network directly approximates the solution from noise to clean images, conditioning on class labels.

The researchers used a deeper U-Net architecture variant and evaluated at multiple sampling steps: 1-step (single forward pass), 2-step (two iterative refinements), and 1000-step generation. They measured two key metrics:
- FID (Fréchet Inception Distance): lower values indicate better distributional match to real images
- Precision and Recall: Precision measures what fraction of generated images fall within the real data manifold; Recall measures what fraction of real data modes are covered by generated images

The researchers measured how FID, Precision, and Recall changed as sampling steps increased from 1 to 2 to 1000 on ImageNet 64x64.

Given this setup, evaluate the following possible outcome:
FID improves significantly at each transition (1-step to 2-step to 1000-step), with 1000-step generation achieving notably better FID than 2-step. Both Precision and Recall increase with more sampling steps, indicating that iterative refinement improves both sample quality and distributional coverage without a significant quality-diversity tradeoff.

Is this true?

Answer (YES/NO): NO